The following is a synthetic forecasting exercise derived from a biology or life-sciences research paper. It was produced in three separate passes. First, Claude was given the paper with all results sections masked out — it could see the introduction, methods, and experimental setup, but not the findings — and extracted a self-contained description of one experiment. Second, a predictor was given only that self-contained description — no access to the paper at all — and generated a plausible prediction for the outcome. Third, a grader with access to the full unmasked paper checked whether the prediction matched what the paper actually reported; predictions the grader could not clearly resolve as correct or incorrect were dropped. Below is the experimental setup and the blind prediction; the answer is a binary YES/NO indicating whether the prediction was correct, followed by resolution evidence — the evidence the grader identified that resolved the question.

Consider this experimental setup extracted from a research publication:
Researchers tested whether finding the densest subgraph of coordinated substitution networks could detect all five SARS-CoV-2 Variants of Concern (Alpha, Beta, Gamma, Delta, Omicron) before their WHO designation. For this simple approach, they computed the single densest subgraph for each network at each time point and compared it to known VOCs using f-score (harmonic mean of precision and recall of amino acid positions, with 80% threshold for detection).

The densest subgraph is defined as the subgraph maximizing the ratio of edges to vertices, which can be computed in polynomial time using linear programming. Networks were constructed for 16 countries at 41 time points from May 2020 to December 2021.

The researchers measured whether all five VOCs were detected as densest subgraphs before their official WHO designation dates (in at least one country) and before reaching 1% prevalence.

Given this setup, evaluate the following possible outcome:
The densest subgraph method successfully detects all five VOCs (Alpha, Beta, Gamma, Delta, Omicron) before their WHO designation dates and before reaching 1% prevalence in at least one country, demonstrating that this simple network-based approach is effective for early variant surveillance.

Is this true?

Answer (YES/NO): NO